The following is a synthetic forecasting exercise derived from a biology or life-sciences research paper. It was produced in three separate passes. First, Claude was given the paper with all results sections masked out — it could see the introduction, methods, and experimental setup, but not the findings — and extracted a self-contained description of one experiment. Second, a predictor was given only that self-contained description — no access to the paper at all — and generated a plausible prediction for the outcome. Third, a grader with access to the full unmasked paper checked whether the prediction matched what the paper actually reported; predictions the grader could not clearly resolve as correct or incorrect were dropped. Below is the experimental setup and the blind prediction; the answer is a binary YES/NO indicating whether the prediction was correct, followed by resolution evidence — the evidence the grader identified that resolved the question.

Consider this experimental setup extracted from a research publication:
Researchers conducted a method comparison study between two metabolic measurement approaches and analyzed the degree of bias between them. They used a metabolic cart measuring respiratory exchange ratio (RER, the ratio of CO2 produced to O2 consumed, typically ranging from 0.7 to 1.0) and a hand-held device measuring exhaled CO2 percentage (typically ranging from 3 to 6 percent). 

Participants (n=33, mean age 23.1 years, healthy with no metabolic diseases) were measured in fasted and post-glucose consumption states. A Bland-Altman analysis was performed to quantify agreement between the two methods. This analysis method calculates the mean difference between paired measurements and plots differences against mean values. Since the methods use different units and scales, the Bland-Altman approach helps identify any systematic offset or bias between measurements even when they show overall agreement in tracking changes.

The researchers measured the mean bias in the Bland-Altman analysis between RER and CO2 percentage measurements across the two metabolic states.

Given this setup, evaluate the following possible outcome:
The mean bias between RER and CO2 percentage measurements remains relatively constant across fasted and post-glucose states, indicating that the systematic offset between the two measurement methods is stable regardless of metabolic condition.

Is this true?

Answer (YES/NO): YES